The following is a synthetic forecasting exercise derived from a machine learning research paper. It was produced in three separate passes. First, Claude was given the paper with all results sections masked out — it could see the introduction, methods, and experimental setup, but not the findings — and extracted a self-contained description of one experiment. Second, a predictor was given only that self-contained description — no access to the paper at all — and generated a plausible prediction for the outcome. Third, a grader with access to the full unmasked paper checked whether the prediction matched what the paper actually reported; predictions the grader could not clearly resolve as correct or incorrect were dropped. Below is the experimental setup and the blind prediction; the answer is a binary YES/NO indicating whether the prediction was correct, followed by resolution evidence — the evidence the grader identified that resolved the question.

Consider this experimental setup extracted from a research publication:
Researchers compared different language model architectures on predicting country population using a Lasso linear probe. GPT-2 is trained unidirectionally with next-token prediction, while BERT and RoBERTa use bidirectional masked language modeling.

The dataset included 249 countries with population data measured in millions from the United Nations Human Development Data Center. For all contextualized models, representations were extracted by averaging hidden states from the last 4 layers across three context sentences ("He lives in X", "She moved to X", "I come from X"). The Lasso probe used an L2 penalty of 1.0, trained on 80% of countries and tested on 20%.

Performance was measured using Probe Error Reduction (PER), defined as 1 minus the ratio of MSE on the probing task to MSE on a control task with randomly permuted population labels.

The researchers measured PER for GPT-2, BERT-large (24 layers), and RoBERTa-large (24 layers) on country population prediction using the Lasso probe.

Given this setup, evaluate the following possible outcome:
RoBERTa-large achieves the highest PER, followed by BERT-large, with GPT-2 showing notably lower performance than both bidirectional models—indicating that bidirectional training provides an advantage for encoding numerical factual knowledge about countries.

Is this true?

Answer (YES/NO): NO